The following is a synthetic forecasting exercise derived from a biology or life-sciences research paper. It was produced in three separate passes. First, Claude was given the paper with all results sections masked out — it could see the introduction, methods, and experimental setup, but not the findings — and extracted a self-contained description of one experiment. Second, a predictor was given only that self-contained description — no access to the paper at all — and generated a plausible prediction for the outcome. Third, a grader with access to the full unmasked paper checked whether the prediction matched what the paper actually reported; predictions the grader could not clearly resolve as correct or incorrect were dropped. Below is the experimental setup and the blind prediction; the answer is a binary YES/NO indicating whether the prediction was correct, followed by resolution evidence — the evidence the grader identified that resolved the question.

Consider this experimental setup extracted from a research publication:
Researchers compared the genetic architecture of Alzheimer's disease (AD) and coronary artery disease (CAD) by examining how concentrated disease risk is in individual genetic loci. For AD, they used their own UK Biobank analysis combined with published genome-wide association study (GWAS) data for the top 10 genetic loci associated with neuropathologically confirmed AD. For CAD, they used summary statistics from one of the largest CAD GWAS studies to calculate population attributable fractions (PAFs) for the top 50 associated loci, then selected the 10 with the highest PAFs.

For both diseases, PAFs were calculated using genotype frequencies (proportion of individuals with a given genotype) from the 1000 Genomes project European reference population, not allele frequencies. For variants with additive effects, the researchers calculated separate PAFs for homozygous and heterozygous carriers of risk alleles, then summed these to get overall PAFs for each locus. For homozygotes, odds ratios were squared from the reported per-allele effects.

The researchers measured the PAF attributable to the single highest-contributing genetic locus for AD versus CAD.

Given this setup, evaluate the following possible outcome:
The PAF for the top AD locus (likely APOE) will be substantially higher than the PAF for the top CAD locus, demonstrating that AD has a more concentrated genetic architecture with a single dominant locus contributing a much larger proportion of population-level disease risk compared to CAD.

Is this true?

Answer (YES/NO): YES